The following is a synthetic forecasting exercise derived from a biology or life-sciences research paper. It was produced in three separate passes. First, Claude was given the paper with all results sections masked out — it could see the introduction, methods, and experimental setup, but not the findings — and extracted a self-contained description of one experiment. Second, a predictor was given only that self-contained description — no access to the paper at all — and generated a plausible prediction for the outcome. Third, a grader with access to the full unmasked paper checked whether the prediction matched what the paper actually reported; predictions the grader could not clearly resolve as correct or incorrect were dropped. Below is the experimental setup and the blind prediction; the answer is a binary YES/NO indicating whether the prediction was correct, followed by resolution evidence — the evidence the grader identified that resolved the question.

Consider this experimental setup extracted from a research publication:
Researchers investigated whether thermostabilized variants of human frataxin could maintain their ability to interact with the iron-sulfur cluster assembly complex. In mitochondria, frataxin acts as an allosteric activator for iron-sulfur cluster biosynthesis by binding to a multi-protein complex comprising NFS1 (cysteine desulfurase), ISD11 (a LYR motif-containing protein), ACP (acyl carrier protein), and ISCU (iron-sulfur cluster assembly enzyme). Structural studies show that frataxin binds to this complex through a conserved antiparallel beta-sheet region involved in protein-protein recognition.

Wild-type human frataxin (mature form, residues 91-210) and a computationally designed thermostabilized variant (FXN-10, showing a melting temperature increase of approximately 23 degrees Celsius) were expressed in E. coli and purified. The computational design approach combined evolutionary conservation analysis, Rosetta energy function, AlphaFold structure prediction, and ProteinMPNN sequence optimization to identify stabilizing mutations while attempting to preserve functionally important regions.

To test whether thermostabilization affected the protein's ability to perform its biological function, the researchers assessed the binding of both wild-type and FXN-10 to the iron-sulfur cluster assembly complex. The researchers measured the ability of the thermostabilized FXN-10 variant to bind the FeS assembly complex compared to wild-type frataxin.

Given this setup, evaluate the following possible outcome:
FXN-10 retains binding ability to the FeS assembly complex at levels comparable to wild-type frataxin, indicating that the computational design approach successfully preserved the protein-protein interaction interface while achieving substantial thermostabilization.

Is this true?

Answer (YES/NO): YES